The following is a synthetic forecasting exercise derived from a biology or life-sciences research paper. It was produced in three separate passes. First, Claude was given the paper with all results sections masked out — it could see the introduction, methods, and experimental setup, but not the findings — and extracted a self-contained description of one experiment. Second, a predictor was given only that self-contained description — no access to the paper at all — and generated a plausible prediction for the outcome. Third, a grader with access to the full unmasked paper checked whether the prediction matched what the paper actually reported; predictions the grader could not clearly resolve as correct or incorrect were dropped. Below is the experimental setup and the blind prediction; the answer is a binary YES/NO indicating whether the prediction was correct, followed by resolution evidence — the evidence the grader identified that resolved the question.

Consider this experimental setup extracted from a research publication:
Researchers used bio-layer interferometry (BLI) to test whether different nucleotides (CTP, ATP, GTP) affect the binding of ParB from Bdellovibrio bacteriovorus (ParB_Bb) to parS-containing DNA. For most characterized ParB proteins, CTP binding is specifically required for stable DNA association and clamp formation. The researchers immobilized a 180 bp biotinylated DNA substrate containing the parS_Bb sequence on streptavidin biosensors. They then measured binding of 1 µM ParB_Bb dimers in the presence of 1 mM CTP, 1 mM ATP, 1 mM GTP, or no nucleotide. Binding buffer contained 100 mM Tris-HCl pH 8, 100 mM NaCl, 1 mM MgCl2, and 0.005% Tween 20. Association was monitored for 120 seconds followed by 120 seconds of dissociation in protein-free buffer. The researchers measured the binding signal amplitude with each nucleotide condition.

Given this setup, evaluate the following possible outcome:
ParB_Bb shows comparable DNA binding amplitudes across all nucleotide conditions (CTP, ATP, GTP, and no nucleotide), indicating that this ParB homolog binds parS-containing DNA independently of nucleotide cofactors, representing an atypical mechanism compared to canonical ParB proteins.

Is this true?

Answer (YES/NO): NO